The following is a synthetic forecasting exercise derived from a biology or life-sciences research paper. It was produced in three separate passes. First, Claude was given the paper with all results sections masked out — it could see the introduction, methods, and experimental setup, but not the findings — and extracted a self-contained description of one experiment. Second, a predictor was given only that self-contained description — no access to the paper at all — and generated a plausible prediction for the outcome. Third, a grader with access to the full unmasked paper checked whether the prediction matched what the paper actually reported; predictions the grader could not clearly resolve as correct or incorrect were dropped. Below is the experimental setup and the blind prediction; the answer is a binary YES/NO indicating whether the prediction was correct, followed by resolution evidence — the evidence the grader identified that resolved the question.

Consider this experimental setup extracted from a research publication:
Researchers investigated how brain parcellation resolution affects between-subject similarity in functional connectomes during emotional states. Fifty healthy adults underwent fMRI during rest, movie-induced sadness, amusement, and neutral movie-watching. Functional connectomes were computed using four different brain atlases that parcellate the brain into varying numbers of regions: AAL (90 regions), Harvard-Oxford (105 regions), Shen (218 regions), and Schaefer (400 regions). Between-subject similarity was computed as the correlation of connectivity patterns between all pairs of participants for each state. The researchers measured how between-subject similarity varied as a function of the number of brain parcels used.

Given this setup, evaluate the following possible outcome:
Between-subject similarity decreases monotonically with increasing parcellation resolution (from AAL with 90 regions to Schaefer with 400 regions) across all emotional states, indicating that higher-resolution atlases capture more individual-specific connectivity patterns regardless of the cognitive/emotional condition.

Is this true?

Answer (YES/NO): YES